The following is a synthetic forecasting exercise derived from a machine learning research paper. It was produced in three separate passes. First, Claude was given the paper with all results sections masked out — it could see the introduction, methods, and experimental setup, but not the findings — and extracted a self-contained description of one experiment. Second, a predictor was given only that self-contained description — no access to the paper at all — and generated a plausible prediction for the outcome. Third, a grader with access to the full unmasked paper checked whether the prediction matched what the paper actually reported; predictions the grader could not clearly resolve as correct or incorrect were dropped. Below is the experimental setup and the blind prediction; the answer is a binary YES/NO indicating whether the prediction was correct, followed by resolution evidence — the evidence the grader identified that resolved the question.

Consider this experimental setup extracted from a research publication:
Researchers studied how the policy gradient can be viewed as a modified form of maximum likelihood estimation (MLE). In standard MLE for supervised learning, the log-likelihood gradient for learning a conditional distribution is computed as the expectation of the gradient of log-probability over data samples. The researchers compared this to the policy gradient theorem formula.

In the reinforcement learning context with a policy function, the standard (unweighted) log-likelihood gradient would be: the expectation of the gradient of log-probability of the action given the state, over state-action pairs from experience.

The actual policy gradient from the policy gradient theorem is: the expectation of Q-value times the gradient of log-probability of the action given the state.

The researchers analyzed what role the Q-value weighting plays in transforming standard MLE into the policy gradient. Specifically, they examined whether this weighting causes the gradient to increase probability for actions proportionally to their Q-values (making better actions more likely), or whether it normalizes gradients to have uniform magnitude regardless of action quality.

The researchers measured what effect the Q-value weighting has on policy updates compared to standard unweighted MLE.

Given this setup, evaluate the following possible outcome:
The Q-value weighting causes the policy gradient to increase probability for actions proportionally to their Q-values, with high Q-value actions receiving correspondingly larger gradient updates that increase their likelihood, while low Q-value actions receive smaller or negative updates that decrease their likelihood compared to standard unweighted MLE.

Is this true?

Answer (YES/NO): YES